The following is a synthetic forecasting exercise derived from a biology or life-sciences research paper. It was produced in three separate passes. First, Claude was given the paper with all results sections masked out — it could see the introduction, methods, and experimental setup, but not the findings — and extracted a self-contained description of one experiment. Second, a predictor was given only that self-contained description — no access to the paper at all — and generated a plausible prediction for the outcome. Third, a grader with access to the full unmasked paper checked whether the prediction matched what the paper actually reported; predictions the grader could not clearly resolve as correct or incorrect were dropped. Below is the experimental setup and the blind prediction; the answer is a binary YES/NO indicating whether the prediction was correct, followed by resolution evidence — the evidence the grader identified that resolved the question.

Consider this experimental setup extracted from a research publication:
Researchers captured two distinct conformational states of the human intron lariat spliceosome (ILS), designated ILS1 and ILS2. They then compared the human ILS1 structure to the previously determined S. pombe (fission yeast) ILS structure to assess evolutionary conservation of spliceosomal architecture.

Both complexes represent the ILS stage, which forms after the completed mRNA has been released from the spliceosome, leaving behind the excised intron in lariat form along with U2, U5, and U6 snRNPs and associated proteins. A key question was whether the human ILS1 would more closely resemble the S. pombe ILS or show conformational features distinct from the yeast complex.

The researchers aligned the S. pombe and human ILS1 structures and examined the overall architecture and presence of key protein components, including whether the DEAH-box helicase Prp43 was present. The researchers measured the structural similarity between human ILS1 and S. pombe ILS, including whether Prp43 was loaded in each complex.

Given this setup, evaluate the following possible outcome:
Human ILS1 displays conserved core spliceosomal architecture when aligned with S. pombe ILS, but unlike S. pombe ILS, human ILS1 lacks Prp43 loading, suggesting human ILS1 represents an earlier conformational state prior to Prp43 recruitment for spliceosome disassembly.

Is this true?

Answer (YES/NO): NO